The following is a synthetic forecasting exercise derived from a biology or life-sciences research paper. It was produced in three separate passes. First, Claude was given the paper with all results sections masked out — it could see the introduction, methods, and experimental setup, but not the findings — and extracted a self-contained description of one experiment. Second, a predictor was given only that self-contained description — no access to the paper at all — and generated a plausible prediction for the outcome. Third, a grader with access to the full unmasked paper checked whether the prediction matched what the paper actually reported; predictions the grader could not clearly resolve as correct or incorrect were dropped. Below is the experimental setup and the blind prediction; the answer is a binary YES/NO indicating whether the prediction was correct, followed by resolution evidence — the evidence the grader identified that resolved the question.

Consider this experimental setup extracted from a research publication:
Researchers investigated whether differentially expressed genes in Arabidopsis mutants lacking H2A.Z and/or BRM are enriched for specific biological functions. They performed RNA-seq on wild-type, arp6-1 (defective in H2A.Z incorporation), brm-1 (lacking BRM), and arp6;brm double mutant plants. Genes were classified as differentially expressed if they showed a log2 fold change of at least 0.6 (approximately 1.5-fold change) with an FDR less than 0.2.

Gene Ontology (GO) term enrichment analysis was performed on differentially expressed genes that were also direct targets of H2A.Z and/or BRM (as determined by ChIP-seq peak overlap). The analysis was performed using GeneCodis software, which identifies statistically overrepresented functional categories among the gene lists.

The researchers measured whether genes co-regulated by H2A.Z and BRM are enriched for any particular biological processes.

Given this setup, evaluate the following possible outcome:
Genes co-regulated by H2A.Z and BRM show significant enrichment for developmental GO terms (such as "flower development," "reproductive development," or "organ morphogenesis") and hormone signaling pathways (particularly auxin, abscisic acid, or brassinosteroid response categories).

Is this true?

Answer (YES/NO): YES